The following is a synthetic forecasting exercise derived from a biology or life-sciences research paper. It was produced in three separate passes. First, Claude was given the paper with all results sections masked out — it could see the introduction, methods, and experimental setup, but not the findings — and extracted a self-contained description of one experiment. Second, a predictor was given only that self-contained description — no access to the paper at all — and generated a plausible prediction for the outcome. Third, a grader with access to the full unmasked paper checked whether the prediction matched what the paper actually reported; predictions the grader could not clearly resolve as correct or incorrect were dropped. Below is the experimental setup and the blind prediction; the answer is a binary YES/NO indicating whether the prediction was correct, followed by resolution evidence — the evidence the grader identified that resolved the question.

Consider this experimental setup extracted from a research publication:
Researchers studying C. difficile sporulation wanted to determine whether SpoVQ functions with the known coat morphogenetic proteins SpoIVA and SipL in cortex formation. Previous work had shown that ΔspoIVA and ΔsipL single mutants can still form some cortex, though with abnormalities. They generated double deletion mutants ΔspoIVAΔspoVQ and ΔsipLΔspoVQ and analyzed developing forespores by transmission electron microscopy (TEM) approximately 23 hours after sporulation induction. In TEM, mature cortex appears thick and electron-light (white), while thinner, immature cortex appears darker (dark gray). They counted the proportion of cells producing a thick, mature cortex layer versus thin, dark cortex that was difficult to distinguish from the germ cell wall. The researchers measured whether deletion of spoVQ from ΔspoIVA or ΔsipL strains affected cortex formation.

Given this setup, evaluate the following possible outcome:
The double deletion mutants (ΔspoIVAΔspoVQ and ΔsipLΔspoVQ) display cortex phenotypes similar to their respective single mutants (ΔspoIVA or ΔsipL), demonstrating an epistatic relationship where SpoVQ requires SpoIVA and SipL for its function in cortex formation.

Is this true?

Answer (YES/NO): NO